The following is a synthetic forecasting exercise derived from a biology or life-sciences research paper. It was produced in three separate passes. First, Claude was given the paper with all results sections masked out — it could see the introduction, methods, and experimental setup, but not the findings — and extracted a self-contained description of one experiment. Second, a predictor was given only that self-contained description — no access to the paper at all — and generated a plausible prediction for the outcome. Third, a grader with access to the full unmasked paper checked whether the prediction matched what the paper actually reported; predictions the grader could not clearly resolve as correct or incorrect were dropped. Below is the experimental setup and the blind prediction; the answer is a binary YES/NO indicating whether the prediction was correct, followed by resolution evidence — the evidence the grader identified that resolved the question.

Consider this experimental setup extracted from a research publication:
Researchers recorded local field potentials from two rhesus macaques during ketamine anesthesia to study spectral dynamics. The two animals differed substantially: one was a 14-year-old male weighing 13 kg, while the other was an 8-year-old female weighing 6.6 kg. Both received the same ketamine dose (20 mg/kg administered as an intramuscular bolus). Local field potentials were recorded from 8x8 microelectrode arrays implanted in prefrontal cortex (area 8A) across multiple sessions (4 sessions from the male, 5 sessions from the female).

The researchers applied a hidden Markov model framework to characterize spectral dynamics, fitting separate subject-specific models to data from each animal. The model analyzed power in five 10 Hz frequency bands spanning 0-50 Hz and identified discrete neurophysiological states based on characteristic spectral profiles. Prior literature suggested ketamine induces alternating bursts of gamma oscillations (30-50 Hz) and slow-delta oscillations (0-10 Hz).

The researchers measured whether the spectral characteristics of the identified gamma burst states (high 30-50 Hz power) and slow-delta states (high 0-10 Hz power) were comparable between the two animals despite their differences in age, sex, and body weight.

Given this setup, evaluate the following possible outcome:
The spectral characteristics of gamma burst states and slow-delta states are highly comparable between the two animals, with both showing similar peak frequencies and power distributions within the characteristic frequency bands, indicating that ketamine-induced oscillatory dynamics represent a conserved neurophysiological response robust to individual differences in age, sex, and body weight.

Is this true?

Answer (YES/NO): NO